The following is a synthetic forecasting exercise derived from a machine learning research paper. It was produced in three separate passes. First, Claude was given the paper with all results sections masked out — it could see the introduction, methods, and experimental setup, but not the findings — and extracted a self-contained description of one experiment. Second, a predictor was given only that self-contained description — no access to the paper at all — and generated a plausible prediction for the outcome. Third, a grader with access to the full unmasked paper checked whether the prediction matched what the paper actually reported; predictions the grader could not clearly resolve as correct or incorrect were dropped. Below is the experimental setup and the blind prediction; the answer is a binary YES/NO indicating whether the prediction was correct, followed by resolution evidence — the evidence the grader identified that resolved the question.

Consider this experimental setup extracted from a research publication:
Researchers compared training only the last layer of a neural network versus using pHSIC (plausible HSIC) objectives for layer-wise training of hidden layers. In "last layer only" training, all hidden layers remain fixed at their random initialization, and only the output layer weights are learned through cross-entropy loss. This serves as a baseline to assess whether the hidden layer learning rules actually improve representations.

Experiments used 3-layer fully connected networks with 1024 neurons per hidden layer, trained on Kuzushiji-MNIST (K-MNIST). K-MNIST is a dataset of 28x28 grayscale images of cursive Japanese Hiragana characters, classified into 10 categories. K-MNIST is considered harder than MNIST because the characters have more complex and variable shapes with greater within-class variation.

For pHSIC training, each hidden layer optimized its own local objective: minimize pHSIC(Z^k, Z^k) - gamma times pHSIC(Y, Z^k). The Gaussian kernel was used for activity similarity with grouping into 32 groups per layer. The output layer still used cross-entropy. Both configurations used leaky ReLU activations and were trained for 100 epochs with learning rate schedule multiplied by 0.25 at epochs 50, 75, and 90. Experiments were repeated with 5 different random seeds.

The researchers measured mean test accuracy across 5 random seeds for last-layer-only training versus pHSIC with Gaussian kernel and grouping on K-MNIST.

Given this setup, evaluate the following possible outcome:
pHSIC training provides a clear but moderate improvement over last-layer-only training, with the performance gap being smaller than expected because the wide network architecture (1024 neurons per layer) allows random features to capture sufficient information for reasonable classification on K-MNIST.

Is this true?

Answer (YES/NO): NO